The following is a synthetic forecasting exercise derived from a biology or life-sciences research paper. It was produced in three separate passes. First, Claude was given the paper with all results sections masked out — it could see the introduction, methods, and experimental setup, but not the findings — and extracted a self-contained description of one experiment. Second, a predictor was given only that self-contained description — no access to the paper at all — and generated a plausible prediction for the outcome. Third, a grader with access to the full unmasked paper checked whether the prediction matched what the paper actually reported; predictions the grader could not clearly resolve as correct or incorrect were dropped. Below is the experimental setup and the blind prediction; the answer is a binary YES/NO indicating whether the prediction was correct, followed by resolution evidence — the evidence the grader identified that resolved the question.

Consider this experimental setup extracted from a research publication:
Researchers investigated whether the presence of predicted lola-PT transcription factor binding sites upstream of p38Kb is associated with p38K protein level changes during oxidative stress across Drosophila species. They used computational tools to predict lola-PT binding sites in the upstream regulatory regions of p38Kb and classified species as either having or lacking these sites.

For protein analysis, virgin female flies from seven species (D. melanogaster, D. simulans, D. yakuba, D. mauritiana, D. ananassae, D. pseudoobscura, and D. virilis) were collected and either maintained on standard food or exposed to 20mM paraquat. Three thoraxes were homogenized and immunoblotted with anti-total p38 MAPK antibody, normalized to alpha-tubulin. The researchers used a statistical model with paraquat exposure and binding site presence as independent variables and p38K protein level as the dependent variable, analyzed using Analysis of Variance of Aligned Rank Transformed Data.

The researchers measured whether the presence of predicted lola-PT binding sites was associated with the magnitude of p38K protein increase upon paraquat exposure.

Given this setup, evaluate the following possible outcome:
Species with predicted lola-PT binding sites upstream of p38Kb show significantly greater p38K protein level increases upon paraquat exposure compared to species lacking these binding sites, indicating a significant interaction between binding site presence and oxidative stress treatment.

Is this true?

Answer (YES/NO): YES